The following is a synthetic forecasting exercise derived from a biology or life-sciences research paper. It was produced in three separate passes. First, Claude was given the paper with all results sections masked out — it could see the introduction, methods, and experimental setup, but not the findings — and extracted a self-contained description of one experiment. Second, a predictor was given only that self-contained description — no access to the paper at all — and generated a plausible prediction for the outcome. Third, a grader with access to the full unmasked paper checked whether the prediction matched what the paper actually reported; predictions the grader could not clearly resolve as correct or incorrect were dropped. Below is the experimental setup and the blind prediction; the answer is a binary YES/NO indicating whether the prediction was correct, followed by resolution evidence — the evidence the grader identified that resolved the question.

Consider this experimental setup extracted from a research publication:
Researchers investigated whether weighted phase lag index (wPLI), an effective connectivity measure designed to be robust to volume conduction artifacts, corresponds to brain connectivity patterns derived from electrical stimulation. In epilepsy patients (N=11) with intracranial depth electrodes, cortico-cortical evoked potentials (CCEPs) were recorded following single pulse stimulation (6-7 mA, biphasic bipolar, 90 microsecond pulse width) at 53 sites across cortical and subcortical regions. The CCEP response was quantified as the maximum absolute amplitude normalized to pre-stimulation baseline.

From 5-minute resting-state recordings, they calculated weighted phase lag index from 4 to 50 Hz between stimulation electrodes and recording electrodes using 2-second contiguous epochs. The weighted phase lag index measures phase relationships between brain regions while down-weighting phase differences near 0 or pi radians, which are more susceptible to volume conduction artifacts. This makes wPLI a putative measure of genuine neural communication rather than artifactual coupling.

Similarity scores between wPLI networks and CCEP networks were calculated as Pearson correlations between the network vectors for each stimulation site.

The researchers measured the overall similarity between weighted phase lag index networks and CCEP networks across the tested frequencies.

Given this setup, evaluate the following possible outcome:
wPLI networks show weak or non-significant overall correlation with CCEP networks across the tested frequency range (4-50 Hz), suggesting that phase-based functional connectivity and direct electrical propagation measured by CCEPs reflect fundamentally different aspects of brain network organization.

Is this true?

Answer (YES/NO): YES